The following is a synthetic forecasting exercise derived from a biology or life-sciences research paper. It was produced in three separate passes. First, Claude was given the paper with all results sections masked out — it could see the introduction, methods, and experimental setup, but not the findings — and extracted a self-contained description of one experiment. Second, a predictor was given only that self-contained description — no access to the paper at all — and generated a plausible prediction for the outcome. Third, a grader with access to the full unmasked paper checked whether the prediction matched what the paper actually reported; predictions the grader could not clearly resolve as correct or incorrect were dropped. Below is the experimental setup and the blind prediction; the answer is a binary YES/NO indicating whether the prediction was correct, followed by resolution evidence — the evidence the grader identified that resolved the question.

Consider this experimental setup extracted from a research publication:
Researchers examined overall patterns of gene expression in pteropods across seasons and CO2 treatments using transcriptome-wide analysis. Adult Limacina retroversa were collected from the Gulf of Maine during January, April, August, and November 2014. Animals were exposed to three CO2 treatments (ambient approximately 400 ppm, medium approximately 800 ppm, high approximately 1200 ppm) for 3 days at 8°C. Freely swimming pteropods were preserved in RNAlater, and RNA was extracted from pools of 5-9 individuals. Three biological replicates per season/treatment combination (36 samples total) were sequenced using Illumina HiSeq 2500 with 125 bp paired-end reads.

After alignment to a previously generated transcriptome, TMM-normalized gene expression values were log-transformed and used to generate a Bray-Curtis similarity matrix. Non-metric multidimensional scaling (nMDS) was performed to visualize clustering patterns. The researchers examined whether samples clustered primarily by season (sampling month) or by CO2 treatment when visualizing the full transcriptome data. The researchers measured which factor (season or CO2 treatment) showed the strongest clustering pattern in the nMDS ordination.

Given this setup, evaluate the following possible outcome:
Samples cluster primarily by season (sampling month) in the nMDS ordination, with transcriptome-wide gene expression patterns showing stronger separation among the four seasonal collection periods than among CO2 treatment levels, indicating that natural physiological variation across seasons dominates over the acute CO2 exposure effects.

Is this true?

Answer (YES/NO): YES